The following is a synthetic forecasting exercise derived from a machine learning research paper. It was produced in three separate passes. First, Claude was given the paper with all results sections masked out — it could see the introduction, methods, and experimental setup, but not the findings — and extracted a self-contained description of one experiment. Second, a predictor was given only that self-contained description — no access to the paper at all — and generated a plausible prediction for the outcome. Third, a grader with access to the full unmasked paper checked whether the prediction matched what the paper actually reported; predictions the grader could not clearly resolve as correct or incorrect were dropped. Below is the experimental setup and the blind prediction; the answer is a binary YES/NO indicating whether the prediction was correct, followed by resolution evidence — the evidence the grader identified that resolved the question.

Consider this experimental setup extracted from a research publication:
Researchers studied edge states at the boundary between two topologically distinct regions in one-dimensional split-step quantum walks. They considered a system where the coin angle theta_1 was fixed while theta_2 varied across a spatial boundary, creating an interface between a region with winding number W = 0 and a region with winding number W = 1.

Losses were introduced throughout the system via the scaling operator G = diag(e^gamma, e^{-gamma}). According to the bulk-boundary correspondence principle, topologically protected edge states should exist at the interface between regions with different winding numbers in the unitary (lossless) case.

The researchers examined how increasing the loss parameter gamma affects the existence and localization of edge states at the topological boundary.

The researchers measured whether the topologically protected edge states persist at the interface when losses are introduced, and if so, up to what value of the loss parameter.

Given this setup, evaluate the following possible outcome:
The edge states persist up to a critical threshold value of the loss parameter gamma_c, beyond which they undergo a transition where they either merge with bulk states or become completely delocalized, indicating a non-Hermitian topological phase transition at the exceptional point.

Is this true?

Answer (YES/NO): YES